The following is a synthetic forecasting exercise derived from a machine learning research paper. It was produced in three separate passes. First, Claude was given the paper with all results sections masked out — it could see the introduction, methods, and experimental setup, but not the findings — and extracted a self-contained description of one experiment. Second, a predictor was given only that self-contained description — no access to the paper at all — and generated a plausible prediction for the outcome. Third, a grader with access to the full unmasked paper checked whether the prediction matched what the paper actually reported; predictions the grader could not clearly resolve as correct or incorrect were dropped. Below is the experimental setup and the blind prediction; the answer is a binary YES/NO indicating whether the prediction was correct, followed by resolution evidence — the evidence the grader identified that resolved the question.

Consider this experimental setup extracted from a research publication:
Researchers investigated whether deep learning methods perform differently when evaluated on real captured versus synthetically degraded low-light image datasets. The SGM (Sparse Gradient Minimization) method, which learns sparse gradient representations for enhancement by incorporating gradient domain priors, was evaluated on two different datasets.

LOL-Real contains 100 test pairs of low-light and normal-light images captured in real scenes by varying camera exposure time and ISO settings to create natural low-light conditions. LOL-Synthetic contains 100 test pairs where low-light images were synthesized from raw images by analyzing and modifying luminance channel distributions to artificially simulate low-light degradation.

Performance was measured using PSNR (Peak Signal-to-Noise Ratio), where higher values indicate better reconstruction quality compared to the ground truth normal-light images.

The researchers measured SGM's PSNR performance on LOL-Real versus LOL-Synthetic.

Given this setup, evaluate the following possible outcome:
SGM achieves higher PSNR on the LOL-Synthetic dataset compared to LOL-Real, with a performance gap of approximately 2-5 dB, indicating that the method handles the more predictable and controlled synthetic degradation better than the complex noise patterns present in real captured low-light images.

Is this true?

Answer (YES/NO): YES